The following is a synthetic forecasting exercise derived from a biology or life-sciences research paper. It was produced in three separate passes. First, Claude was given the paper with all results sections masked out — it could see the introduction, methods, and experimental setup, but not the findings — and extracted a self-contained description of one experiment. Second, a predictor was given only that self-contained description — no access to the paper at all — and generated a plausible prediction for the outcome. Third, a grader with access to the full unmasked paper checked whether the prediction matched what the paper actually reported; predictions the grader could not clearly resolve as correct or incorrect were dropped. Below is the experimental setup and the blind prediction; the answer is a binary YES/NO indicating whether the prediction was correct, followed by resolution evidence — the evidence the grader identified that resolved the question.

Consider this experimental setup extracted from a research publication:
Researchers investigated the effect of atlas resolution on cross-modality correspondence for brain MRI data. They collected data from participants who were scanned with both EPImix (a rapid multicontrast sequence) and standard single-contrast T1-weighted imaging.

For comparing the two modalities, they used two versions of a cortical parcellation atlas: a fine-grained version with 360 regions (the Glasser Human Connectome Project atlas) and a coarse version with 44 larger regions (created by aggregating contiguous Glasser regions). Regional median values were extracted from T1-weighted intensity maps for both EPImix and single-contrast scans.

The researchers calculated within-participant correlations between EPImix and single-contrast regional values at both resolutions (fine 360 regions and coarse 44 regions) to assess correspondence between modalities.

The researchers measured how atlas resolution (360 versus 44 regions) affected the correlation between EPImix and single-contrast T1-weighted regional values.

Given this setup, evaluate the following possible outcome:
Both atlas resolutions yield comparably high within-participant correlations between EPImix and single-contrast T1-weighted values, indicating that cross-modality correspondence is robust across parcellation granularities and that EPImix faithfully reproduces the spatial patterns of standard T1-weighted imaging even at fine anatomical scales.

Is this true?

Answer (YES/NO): NO